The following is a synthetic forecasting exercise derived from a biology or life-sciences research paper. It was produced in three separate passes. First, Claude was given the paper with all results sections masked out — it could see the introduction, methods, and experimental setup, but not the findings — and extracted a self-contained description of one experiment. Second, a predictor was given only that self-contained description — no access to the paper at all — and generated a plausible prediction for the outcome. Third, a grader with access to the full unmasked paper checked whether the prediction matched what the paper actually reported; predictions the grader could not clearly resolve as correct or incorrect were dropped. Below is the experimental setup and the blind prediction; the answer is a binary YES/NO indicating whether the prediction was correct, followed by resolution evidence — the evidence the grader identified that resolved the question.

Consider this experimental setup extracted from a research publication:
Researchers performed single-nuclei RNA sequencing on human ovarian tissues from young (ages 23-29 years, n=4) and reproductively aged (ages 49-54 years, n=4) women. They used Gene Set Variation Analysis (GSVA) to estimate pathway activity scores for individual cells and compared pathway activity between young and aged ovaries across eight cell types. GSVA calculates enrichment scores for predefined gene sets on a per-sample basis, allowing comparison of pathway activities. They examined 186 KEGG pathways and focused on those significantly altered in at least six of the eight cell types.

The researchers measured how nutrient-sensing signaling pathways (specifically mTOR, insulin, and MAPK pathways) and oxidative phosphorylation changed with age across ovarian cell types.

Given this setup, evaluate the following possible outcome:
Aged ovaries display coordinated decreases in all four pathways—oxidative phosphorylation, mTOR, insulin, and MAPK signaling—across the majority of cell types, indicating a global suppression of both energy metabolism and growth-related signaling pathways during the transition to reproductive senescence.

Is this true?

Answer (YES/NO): NO